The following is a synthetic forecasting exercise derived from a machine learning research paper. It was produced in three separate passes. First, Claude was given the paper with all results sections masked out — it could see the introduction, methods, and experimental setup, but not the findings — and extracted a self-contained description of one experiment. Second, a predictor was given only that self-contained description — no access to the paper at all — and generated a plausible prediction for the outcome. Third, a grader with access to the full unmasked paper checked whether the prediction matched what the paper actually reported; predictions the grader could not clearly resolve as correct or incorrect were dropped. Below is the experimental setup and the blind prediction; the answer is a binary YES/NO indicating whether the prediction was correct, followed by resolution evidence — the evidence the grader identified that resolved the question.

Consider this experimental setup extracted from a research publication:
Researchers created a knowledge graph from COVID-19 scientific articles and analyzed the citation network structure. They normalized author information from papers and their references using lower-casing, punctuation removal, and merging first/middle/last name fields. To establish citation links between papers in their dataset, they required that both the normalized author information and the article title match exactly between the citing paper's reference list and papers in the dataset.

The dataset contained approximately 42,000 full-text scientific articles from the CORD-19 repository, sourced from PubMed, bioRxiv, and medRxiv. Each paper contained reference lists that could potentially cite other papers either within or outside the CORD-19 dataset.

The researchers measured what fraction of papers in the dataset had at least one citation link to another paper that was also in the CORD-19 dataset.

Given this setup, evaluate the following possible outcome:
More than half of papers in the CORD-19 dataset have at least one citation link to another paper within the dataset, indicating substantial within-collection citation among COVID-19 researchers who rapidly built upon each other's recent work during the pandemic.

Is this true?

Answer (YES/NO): NO